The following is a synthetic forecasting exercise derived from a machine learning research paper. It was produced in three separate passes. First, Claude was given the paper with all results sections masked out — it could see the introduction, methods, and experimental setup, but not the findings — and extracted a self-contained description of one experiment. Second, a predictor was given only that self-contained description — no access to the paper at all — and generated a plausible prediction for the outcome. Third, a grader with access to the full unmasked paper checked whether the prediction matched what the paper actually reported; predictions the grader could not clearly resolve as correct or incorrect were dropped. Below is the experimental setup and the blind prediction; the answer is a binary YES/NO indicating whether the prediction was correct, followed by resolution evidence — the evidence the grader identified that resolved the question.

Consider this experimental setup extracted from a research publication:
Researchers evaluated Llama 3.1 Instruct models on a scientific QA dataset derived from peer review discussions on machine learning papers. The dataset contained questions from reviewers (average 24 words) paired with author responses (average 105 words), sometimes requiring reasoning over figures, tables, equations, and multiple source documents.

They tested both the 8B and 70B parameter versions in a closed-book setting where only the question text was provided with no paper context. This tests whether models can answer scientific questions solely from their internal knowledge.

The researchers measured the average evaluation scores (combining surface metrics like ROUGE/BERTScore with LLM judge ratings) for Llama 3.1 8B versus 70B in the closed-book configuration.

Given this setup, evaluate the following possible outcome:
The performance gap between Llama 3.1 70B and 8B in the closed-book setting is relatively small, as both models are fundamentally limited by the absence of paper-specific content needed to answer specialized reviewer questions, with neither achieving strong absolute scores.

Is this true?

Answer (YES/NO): NO